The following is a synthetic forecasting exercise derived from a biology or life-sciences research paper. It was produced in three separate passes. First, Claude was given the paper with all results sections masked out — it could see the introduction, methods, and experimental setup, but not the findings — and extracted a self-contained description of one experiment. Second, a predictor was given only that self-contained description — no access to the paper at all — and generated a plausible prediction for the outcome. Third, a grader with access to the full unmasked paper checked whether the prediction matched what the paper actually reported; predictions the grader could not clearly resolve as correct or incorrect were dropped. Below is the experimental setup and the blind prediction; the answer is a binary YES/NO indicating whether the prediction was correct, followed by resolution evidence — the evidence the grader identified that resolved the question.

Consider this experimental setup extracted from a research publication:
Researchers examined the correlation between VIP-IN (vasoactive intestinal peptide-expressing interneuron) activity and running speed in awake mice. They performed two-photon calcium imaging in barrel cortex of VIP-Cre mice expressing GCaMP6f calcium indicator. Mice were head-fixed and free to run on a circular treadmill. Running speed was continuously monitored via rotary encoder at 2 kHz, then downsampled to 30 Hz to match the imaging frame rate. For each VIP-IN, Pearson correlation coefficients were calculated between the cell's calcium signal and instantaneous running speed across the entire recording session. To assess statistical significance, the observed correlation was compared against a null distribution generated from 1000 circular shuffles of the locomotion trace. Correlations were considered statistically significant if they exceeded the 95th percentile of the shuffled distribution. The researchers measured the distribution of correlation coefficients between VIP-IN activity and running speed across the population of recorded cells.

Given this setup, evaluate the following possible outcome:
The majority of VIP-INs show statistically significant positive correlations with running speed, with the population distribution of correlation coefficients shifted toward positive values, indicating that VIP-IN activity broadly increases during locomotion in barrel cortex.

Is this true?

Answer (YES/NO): YES